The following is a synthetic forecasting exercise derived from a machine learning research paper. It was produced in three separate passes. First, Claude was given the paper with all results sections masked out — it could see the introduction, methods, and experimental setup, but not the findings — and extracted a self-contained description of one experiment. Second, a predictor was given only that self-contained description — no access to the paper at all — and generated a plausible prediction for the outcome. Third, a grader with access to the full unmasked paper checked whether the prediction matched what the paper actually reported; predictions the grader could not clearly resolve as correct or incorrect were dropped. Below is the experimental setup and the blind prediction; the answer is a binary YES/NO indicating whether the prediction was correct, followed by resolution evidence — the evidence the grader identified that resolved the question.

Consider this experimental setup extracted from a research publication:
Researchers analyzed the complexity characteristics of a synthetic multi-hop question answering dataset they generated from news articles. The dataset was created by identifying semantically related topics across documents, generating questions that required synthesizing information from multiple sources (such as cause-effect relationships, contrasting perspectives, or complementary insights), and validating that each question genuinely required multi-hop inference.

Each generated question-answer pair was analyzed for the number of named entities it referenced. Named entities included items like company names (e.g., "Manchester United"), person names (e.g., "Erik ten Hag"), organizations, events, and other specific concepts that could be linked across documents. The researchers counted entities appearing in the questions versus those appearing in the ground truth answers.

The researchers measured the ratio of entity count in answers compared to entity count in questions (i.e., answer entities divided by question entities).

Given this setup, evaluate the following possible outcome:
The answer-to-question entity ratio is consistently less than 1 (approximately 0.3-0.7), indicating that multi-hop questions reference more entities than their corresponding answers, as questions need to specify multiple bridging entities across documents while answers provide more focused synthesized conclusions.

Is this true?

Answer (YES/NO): NO